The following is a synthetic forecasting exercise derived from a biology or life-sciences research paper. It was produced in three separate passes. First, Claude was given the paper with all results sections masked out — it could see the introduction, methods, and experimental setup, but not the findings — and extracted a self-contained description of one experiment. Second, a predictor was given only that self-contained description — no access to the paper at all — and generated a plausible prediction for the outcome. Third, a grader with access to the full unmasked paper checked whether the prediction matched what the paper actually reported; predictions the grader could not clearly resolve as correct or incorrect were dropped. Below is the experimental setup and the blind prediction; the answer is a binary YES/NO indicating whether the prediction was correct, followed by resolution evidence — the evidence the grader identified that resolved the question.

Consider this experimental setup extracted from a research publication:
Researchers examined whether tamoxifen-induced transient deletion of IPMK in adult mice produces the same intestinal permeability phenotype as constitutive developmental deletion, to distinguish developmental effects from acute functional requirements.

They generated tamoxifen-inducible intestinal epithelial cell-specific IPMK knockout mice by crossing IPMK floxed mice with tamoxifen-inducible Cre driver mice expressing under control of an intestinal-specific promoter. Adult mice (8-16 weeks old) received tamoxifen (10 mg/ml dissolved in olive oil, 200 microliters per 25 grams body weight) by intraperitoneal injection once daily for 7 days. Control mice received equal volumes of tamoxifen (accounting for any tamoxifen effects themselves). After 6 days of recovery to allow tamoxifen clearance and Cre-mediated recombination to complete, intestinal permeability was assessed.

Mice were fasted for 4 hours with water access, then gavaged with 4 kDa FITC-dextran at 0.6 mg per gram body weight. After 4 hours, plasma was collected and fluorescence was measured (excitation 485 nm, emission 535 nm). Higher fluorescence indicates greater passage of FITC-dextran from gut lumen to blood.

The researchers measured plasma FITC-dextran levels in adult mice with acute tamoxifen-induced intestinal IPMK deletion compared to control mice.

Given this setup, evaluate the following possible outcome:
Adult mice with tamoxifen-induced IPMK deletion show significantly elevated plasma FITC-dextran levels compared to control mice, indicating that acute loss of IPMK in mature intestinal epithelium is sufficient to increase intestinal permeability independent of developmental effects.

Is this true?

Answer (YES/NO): YES